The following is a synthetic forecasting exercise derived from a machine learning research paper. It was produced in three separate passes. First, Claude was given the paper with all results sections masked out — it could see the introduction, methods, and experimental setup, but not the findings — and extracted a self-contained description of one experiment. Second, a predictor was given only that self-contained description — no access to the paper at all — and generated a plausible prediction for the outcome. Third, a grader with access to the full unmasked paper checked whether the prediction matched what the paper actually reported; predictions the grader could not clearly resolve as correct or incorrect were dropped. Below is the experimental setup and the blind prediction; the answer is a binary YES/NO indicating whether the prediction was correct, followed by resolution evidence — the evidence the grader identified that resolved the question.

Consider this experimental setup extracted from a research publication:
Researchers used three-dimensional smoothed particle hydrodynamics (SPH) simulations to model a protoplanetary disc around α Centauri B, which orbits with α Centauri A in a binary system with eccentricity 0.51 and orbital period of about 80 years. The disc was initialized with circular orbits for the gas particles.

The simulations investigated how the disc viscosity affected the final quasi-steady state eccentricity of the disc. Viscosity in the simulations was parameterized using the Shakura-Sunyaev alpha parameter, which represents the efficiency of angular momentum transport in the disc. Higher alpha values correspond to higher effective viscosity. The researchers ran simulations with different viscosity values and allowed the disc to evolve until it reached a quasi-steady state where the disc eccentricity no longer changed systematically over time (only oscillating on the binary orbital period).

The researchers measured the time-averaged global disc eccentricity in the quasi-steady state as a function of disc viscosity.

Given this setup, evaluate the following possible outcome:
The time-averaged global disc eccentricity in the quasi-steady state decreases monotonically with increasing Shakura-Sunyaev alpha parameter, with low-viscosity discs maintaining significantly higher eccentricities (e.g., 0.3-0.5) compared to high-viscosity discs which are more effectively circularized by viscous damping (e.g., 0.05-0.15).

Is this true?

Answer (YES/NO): NO